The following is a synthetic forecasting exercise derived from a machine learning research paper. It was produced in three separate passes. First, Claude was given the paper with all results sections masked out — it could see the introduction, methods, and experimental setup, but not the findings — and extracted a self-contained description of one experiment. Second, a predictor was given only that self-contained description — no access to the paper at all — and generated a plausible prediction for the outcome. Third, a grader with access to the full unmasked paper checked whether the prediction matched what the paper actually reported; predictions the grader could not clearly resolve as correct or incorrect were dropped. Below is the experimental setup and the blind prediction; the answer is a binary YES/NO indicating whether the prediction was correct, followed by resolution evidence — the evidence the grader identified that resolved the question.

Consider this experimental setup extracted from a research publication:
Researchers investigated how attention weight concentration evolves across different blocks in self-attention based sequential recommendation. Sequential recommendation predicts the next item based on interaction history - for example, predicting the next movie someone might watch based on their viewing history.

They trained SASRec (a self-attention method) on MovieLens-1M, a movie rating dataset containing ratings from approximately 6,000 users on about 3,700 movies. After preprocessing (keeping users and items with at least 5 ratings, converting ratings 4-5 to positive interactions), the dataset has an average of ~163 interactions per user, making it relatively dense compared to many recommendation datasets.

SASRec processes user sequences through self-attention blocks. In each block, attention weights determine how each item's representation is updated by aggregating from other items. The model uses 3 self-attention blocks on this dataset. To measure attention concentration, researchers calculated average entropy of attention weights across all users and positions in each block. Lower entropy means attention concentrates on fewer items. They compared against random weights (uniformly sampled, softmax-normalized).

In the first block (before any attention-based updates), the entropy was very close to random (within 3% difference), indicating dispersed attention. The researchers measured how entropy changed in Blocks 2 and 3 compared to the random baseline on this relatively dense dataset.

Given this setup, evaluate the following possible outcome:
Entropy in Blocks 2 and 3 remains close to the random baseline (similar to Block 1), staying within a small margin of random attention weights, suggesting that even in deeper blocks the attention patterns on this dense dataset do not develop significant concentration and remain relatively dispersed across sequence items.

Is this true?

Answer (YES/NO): NO